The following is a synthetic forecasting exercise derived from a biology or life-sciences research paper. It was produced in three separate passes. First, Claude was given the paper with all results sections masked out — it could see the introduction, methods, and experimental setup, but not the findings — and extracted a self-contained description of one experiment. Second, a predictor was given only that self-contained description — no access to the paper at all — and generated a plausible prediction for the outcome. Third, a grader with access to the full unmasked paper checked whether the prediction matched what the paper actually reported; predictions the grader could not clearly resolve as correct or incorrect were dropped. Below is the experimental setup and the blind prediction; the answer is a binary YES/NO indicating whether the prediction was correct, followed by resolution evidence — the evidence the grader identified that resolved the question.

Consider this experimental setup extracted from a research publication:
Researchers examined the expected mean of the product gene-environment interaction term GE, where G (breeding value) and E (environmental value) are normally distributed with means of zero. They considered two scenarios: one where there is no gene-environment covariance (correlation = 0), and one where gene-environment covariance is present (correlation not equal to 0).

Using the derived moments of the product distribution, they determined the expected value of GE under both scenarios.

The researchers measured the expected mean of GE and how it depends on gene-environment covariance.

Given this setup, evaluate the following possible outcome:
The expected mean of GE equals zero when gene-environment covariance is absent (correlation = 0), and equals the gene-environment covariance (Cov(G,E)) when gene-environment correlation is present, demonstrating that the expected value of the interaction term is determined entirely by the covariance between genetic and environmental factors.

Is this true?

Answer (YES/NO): YES